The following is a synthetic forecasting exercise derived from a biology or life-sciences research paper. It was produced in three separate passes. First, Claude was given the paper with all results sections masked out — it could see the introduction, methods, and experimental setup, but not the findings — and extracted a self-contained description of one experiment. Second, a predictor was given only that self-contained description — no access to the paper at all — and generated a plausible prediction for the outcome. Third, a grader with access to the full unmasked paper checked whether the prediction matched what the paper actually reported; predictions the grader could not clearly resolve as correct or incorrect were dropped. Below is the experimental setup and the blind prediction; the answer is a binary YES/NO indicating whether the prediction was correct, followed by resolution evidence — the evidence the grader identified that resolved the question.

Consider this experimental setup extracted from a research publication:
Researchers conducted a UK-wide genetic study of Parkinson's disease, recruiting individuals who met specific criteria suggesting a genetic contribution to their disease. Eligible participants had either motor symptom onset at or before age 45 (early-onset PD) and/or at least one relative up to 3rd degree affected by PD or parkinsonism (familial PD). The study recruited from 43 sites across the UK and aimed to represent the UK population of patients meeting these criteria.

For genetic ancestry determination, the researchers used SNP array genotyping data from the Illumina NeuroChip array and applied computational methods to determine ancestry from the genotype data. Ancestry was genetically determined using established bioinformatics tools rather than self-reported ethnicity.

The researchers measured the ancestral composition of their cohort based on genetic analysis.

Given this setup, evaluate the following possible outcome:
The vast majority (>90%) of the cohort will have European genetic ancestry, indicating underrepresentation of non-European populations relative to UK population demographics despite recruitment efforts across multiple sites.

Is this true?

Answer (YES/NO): YES